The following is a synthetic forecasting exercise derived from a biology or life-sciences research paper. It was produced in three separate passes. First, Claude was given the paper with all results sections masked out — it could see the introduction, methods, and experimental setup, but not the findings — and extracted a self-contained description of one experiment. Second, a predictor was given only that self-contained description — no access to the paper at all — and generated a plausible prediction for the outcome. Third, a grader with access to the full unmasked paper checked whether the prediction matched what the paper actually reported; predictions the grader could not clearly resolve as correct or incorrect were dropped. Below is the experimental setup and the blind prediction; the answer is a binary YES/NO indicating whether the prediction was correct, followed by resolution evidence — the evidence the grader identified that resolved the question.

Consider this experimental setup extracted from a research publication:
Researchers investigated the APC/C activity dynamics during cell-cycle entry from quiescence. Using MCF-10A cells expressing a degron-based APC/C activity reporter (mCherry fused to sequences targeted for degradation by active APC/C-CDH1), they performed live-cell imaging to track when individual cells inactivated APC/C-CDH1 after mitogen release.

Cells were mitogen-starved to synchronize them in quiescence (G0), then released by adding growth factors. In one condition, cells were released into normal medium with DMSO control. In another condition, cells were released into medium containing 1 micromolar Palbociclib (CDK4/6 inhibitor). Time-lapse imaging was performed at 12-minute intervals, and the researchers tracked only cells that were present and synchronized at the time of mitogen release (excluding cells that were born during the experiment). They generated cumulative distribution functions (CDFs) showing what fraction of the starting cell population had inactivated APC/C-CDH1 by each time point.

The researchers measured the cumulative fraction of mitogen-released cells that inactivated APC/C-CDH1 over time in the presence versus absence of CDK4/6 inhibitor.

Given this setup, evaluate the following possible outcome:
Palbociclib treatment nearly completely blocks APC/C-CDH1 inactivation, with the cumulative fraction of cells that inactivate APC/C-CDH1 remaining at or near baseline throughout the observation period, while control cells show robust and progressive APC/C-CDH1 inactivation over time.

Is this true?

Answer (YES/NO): NO